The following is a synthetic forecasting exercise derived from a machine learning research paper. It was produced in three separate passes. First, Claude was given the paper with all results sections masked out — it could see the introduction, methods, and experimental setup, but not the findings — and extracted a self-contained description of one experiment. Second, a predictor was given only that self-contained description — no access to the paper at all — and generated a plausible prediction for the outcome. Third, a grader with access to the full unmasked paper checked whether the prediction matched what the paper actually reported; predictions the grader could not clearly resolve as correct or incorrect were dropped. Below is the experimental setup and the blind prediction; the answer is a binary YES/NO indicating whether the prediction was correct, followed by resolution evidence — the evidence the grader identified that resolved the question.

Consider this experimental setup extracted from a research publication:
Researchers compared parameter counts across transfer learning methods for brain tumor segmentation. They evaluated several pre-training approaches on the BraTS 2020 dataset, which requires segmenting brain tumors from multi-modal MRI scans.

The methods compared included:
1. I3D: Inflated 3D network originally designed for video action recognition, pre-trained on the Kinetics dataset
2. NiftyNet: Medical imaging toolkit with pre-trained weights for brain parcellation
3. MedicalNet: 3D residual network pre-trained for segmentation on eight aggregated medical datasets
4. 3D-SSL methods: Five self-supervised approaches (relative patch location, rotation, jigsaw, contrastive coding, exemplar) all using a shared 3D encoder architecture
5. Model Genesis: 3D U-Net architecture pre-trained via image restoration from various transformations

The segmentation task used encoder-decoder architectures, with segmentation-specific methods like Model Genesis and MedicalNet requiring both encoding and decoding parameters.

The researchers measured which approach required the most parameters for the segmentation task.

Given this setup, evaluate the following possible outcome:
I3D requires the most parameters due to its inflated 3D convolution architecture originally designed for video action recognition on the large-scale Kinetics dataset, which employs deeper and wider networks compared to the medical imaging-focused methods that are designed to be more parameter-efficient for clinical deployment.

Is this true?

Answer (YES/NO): NO